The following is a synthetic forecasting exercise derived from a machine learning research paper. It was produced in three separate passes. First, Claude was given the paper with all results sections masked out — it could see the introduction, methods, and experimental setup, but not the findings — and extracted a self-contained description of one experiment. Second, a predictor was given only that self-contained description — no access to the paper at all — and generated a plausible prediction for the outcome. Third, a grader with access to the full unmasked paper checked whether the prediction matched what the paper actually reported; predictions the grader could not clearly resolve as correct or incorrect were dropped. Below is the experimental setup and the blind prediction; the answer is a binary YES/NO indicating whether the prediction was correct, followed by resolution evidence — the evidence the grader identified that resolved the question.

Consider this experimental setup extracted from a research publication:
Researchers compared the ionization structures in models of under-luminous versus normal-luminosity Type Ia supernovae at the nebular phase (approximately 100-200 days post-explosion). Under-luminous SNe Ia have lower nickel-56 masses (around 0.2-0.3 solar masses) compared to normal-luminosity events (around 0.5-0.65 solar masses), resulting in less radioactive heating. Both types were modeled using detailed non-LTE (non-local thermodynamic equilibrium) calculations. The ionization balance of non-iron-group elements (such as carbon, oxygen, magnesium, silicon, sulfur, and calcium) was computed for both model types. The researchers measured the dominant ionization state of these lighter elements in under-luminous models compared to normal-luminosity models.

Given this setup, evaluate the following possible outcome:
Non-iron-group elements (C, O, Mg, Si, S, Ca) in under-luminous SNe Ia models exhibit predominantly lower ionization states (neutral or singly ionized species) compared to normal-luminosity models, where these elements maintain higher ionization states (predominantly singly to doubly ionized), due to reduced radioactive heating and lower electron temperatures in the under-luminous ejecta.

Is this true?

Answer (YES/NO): YES